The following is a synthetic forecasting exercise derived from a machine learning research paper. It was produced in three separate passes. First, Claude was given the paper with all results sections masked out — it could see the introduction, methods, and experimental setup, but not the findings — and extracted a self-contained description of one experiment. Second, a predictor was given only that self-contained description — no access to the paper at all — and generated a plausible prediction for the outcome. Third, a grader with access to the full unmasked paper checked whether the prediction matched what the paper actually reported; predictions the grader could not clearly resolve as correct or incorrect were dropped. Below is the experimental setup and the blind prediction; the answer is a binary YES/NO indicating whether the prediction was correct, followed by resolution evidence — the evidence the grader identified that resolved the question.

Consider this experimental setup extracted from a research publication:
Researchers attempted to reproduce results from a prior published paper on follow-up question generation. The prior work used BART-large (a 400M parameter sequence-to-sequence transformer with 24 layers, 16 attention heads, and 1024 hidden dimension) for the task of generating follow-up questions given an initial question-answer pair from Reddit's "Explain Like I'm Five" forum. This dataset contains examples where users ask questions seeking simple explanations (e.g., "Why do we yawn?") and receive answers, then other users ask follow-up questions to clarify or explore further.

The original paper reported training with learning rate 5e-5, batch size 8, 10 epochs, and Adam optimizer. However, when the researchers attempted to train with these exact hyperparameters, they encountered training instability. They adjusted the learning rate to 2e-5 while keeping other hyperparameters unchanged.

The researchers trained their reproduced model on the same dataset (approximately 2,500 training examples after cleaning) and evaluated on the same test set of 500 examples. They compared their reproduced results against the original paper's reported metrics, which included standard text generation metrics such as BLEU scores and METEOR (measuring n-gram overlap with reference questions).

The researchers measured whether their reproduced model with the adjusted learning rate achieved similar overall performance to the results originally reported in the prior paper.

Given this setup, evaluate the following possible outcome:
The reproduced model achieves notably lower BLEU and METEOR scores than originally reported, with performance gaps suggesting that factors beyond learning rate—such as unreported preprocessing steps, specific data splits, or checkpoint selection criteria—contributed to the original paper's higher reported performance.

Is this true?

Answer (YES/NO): NO